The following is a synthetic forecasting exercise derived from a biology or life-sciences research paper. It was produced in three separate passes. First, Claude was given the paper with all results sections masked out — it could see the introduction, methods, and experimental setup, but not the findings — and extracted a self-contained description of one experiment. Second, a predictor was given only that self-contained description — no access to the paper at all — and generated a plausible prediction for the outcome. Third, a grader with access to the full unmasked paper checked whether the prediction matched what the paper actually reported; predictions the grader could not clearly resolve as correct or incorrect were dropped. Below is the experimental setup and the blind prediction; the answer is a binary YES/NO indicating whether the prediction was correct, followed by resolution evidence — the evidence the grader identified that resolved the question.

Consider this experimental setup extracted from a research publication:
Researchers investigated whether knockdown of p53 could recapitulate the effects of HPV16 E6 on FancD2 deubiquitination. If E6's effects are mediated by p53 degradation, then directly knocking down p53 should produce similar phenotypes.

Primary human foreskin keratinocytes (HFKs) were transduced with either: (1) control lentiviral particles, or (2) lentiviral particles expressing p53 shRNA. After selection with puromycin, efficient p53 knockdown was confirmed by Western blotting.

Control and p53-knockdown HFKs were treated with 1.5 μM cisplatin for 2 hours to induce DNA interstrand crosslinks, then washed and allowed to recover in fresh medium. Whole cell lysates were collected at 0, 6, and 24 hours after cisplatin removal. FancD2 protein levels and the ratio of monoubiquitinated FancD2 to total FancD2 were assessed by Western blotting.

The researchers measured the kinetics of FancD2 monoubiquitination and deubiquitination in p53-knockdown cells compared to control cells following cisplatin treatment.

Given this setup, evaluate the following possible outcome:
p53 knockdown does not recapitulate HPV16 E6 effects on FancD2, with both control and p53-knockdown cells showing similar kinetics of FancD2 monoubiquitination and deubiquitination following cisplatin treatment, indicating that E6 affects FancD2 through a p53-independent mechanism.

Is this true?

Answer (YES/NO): NO